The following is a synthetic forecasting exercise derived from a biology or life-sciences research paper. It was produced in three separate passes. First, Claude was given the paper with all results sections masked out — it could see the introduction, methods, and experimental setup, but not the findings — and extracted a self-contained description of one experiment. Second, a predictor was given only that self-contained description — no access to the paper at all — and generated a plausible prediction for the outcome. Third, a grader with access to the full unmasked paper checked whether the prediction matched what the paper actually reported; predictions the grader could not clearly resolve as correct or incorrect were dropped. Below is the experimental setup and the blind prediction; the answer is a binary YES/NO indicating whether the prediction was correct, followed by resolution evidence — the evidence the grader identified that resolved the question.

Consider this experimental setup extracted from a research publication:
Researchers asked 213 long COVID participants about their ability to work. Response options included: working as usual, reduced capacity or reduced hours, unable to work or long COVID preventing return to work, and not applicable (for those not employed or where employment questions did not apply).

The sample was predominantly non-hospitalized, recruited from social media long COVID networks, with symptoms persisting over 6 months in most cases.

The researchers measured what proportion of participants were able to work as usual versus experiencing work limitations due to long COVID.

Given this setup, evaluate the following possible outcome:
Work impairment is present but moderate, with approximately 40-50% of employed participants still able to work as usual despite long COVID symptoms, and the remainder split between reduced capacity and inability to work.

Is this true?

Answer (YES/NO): NO